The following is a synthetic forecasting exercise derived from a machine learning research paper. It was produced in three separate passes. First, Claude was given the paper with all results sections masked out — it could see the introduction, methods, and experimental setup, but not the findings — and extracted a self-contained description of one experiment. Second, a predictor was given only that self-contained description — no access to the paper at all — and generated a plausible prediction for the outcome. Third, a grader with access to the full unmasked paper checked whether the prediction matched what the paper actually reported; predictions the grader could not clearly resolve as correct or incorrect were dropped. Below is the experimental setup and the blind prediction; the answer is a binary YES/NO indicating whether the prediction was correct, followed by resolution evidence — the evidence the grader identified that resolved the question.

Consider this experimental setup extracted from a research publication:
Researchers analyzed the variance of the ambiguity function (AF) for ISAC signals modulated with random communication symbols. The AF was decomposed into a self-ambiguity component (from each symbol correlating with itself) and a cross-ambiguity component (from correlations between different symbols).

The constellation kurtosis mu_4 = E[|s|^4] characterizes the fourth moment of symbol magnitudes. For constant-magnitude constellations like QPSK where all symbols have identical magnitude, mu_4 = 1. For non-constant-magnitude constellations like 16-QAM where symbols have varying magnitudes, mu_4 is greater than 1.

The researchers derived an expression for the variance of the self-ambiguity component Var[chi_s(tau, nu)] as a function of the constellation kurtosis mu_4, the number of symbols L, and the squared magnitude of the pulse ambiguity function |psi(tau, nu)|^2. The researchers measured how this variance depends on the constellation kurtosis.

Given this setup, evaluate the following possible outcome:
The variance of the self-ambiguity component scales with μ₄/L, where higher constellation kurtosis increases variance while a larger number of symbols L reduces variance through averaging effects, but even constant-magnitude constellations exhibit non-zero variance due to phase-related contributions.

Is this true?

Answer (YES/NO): NO